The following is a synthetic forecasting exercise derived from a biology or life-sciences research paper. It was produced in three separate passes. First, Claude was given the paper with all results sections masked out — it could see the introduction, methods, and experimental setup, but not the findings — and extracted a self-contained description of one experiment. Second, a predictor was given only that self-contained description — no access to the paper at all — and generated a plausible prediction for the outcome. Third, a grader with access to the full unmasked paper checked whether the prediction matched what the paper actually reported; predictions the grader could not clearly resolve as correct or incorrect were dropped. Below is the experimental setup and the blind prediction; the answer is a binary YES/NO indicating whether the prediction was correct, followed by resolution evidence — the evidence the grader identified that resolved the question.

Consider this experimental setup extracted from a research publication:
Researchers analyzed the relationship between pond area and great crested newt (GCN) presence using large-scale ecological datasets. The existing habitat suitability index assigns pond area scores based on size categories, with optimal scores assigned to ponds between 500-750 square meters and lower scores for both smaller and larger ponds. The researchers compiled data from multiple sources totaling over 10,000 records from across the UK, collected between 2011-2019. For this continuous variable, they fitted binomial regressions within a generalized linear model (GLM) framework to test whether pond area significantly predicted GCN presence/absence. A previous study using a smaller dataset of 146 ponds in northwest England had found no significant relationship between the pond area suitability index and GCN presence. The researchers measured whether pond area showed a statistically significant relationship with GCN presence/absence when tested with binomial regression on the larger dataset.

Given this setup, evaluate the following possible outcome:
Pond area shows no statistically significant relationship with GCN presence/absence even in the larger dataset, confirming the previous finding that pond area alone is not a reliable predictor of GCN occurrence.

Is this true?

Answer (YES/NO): YES